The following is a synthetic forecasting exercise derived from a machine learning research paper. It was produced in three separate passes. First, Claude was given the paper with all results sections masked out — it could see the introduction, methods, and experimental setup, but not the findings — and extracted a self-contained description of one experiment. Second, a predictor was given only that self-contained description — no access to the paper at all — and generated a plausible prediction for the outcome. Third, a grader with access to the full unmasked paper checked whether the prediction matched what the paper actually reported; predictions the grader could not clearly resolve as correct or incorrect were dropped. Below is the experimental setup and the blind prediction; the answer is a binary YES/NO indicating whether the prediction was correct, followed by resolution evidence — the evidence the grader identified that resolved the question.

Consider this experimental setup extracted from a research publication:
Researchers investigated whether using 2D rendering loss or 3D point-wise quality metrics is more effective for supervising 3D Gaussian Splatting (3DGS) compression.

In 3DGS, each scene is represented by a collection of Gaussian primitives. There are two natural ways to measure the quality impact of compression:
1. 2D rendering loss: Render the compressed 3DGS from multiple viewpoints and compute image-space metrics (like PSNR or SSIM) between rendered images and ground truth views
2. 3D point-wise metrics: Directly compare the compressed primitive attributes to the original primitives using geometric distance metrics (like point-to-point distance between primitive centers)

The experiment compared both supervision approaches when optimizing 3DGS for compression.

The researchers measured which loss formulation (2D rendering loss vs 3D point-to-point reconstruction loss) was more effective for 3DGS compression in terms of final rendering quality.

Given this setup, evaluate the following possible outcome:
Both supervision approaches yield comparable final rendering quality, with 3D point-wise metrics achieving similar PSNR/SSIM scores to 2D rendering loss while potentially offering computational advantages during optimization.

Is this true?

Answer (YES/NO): NO